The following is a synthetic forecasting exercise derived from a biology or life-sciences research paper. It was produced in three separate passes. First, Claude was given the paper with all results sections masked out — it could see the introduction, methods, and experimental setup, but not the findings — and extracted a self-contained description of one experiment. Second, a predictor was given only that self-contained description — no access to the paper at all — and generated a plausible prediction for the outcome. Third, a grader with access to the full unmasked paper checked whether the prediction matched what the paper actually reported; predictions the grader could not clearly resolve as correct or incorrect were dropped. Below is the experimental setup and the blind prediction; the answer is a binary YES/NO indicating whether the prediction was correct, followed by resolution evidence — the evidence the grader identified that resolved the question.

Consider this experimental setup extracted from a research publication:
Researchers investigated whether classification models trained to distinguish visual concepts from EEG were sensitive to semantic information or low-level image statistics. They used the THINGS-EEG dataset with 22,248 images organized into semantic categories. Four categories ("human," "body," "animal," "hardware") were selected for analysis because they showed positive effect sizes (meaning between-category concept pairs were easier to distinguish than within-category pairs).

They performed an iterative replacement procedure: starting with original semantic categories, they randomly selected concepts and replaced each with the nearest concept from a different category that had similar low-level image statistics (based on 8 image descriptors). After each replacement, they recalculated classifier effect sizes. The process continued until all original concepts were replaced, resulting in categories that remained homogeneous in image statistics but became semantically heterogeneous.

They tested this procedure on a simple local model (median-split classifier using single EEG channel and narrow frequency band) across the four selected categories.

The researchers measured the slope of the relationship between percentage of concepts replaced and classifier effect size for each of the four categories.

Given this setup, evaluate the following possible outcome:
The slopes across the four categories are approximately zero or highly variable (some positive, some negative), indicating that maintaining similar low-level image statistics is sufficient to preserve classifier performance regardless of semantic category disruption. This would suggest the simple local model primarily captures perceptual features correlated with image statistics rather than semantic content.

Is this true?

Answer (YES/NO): NO